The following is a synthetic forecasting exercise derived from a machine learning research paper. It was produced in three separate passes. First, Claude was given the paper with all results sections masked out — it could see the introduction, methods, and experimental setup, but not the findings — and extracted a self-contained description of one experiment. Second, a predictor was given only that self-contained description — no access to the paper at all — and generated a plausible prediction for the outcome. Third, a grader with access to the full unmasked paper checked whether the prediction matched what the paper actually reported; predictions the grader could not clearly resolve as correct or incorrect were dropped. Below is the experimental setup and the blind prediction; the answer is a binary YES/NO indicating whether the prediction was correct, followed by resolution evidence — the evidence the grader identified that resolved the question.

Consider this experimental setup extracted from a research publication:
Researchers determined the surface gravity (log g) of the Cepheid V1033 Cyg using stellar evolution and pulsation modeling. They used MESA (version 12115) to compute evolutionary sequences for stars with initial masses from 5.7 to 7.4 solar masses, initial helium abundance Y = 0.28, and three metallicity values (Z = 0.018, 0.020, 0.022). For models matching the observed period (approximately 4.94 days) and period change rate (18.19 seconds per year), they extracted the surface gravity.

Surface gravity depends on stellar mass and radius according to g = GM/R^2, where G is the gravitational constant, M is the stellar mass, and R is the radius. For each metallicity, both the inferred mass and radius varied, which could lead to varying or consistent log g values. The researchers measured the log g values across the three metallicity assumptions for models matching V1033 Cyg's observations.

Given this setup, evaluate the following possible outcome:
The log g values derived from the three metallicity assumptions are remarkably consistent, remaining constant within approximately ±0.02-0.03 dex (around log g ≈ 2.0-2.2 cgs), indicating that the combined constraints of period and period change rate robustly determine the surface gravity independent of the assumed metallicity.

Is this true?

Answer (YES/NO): NO